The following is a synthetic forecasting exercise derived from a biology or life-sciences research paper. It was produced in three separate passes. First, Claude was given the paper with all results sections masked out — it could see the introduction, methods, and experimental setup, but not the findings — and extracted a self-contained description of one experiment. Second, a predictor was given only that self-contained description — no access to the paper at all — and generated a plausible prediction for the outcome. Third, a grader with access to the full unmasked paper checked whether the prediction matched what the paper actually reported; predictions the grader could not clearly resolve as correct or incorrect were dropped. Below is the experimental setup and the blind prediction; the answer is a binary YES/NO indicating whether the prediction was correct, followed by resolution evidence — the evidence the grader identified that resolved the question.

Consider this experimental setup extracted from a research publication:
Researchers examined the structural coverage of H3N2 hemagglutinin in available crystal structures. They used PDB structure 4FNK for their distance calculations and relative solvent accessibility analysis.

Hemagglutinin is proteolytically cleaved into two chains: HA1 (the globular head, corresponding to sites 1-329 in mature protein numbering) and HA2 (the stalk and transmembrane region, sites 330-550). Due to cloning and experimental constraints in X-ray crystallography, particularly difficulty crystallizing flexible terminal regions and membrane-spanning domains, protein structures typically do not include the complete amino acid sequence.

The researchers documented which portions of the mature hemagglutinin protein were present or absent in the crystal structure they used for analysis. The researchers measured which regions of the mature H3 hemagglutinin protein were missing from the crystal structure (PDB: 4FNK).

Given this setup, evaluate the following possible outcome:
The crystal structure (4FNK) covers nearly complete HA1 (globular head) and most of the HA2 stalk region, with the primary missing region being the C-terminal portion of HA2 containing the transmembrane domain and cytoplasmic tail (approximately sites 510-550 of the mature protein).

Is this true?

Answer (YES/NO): NO